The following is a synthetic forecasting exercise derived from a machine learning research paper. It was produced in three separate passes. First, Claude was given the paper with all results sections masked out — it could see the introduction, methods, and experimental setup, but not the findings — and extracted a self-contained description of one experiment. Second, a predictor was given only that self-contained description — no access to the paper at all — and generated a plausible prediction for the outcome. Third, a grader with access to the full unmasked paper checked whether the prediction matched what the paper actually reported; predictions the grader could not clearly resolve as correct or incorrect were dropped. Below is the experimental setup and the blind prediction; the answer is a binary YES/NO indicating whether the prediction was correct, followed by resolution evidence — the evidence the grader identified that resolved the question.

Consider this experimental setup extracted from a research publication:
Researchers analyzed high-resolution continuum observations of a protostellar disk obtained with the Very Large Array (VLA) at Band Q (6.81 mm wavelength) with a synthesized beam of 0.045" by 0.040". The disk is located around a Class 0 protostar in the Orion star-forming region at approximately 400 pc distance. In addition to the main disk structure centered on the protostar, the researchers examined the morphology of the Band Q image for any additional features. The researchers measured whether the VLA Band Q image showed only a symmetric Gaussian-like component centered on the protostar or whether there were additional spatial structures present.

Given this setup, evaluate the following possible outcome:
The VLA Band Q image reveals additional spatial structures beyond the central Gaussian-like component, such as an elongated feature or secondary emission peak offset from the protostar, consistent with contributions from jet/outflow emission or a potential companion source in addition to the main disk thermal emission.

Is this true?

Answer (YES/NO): NO